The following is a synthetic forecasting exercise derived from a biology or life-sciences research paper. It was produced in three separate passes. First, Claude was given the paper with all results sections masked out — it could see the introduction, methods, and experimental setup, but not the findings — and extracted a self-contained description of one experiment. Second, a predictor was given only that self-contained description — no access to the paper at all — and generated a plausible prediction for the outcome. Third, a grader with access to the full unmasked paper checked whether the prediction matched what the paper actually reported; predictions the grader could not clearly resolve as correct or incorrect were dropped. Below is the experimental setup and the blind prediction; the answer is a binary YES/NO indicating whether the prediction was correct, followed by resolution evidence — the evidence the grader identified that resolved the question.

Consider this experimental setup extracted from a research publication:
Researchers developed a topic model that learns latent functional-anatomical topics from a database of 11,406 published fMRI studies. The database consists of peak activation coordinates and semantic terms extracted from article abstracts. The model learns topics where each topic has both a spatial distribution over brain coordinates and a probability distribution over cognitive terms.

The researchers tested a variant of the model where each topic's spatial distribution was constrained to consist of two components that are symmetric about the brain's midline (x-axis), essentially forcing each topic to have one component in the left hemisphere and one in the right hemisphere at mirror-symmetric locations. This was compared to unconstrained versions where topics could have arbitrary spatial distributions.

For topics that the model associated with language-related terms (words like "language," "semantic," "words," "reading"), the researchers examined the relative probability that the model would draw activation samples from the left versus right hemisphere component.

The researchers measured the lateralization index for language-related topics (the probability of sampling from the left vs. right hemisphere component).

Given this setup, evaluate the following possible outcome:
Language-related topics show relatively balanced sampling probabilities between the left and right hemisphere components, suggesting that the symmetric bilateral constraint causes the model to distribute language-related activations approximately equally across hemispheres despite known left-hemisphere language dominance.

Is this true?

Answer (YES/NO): NO